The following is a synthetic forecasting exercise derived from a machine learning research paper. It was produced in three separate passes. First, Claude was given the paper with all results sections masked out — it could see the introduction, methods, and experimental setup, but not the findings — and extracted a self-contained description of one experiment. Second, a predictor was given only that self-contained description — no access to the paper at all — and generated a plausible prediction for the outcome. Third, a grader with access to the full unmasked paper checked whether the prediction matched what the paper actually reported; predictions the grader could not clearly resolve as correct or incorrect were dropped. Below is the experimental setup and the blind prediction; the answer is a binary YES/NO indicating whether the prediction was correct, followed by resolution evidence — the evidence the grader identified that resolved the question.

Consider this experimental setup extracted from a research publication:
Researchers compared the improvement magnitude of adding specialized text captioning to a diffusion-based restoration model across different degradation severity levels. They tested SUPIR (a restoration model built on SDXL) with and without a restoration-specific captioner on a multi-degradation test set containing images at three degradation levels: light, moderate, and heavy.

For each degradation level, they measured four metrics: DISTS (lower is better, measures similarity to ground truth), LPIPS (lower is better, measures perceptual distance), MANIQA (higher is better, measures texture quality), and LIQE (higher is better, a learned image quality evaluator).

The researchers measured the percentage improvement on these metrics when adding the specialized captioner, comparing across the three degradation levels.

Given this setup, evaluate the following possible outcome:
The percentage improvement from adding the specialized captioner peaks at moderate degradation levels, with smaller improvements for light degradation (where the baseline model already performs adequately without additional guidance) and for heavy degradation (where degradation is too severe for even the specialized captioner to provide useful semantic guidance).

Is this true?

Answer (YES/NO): NO